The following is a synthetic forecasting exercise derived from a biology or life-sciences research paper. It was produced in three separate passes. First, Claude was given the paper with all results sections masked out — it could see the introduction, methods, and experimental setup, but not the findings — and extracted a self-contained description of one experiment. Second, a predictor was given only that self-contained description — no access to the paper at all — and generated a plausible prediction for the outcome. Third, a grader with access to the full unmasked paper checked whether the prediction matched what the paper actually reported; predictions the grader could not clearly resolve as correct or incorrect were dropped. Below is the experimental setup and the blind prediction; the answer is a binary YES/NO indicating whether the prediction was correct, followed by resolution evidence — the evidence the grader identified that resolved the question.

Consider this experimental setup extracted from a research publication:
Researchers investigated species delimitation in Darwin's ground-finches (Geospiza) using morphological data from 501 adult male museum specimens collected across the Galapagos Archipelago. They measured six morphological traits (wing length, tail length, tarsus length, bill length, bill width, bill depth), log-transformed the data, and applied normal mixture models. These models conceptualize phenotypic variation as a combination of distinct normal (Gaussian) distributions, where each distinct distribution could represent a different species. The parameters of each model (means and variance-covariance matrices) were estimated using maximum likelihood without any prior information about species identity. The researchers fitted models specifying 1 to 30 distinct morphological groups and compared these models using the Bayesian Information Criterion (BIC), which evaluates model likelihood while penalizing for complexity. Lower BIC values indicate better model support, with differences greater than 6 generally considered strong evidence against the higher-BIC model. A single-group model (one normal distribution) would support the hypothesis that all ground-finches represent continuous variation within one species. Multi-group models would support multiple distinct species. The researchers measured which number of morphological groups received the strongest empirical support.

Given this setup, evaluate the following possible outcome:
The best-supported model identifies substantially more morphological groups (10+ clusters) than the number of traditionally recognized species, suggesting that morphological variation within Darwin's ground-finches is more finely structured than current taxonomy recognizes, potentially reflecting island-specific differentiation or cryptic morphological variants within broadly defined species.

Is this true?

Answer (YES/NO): NO